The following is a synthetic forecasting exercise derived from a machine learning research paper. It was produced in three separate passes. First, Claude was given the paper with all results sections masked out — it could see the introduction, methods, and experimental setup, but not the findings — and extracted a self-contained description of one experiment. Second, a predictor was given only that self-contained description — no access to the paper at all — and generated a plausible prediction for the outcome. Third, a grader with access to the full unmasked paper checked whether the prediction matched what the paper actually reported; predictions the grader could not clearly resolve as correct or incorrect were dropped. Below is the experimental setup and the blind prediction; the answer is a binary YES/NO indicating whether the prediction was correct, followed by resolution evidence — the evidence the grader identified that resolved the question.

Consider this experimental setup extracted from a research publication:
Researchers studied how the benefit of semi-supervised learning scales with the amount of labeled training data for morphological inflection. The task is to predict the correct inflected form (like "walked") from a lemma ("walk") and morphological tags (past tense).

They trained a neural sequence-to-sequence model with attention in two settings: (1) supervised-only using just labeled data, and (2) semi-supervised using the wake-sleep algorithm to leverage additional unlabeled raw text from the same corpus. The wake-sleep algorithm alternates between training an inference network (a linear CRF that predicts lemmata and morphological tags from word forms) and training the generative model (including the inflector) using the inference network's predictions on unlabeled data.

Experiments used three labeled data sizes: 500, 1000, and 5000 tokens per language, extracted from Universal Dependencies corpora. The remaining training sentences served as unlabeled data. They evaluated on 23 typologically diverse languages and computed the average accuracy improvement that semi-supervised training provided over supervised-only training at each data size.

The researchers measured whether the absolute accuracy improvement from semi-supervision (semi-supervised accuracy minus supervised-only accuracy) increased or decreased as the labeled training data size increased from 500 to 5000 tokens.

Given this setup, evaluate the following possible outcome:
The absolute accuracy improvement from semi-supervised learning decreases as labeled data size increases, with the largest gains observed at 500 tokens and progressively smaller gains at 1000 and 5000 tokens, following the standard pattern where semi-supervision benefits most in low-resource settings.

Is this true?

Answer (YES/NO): YES